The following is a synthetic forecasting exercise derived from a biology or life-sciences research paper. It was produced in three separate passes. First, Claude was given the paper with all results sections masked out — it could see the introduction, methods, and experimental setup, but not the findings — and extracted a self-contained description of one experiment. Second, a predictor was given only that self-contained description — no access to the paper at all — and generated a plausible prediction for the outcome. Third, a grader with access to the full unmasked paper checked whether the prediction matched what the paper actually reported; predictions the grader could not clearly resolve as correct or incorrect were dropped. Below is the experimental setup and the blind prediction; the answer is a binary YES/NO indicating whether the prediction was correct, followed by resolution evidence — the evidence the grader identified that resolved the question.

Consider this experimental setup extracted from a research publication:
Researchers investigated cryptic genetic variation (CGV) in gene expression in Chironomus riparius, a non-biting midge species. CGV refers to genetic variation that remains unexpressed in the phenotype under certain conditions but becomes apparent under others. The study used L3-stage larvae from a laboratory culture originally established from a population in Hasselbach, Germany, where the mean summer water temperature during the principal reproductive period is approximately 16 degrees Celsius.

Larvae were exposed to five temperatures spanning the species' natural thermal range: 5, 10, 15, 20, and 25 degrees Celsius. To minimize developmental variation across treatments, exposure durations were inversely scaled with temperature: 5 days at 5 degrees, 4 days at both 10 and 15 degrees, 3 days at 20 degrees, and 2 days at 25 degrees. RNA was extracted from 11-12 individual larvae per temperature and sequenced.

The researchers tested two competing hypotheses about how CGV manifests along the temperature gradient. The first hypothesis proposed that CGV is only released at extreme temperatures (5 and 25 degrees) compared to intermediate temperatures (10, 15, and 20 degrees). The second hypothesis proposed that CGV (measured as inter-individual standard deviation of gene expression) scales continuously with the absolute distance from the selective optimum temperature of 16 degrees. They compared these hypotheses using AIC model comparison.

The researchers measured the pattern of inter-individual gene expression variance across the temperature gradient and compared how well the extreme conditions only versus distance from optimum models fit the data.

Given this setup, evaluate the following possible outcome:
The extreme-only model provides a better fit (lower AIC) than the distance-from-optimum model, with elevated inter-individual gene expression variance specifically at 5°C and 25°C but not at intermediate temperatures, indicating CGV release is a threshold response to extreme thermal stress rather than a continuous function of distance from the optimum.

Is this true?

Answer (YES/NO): NO